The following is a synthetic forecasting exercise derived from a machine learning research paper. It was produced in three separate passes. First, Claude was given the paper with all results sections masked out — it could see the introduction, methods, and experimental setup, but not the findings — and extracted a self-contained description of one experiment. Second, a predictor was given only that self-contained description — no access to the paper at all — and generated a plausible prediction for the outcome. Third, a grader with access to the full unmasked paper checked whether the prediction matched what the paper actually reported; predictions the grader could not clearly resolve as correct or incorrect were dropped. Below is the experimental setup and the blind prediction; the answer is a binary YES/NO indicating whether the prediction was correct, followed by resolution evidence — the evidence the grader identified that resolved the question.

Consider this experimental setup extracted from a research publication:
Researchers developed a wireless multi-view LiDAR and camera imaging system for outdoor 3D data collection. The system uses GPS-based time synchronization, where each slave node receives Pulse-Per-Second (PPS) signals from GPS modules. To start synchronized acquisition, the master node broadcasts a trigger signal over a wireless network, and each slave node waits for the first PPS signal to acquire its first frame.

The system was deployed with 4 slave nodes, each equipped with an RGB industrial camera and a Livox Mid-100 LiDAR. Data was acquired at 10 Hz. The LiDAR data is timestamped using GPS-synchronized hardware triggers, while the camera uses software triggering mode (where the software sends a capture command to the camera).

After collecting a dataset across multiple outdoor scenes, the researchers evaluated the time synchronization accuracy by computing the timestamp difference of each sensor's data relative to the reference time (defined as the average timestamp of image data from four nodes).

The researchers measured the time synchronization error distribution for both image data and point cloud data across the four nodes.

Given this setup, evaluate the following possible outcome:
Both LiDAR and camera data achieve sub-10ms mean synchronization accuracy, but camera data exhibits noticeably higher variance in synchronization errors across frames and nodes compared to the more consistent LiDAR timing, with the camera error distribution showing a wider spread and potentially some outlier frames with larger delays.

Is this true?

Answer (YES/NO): YES